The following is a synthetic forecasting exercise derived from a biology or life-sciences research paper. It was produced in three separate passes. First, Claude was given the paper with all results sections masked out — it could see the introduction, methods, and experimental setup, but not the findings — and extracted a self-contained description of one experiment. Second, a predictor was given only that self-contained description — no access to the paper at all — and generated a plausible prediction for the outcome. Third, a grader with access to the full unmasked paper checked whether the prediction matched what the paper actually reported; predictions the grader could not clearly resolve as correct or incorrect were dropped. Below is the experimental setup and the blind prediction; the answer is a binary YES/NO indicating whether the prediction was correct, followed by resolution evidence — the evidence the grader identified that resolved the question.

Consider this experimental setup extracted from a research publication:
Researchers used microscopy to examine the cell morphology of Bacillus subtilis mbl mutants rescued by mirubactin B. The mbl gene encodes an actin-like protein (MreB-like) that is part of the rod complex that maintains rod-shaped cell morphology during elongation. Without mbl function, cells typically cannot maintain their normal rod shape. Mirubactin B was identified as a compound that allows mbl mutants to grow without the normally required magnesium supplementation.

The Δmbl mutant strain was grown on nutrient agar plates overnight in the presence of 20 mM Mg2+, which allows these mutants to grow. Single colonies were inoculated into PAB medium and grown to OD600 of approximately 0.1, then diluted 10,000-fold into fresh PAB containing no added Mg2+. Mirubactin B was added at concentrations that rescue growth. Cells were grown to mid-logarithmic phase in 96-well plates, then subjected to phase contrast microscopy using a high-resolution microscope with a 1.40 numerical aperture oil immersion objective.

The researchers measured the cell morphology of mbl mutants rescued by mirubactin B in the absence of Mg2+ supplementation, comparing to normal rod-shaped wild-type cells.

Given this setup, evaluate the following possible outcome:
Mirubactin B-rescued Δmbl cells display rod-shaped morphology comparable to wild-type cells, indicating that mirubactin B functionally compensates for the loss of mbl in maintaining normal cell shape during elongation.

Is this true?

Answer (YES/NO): NO